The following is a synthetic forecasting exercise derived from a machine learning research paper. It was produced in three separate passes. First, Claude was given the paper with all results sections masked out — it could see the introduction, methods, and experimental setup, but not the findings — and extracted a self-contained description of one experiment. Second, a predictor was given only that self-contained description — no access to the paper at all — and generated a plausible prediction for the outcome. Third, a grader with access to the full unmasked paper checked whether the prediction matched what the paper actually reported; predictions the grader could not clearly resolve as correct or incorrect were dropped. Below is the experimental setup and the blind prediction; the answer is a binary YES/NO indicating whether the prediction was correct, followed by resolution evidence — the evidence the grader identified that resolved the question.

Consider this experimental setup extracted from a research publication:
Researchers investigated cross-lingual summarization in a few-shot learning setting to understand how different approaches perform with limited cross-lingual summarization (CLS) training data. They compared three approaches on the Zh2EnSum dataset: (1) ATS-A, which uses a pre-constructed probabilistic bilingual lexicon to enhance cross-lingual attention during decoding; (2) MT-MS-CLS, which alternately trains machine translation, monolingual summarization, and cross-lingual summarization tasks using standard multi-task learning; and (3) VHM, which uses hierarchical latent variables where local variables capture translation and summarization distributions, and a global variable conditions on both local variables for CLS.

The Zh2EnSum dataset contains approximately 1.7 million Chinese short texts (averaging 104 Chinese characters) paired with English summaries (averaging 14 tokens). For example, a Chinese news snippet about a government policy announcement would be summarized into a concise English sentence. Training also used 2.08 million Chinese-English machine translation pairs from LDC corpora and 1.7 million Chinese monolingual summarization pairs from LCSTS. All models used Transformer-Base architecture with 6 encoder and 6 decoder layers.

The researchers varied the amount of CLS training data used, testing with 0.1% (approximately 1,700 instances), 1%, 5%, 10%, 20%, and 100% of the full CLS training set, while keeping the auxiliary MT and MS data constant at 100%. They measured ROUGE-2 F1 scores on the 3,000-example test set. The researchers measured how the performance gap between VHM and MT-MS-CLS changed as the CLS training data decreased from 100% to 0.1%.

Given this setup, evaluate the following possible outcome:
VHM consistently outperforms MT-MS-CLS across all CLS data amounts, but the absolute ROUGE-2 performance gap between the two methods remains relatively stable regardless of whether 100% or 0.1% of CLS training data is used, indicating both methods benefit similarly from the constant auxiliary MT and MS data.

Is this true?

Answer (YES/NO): NO